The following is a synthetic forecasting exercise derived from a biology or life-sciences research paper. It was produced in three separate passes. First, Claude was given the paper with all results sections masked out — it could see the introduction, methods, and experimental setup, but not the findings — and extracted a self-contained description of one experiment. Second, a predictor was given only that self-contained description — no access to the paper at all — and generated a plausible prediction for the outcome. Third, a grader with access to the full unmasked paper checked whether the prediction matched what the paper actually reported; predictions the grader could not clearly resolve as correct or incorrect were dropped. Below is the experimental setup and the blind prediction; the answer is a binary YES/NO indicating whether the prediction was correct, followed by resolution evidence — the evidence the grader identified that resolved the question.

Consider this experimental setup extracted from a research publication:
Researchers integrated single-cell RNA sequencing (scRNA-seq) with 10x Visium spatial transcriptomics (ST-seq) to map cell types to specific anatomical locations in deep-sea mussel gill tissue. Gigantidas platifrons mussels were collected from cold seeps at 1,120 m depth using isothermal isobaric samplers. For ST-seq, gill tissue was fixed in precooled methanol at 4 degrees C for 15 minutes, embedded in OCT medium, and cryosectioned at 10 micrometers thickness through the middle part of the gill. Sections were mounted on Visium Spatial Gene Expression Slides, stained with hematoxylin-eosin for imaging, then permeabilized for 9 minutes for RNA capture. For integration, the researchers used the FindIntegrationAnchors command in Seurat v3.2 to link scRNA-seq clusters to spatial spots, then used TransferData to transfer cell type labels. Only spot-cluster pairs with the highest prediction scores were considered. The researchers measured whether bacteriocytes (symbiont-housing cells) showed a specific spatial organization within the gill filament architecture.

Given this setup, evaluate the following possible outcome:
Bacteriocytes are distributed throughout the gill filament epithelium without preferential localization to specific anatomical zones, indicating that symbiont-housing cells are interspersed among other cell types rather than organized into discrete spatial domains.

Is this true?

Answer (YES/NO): NO